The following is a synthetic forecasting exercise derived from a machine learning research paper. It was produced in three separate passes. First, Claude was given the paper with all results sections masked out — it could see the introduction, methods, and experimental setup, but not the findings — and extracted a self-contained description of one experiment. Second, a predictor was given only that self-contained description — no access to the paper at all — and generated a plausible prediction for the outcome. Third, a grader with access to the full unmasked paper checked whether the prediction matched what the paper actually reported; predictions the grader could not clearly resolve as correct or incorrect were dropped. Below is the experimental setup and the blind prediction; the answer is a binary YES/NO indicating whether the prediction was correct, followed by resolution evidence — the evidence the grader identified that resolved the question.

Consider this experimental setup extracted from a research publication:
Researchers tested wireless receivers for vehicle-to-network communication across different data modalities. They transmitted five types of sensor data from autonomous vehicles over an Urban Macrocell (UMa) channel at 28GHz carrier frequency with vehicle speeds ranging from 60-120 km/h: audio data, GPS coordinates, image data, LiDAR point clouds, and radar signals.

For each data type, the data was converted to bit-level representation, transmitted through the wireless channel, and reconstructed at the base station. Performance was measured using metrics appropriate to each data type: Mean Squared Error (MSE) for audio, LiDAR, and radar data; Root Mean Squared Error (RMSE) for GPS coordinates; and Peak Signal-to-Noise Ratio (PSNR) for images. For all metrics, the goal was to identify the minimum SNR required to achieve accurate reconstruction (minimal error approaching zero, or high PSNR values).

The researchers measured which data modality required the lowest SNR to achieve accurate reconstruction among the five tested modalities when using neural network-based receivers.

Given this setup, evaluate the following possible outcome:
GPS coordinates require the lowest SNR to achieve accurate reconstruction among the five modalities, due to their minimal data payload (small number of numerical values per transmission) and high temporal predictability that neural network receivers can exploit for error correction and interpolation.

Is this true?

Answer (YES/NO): NO